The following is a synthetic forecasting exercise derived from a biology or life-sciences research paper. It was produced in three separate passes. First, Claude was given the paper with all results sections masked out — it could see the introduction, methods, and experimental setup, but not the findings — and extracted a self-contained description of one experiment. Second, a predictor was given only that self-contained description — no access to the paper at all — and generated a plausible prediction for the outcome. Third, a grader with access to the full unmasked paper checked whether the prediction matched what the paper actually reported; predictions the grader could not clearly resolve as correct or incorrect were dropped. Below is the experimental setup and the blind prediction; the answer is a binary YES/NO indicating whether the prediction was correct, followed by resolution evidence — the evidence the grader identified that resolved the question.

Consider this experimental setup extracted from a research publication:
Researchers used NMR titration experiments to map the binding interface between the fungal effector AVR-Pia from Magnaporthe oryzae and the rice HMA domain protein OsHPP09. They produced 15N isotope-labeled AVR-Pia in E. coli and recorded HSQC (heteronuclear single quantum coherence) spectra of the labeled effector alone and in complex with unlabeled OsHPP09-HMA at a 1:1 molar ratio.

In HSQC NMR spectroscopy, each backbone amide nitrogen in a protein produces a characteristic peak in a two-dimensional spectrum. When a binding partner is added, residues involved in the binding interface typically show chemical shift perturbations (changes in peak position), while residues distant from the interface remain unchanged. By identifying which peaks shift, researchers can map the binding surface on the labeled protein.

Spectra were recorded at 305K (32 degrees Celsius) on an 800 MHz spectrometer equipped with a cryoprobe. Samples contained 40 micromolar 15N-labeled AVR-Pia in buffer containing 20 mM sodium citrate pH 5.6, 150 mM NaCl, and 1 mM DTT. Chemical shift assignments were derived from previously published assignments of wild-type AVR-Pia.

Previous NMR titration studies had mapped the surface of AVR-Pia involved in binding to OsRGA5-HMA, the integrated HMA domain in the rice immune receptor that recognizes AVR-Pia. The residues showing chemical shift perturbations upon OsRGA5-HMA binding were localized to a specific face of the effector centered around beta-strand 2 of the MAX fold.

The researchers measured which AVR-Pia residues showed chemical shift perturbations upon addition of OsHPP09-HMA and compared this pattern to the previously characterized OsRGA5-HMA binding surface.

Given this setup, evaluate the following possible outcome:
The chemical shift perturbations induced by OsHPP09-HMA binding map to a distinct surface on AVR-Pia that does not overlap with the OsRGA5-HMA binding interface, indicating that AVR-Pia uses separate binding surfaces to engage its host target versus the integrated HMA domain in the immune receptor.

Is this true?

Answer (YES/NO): NO